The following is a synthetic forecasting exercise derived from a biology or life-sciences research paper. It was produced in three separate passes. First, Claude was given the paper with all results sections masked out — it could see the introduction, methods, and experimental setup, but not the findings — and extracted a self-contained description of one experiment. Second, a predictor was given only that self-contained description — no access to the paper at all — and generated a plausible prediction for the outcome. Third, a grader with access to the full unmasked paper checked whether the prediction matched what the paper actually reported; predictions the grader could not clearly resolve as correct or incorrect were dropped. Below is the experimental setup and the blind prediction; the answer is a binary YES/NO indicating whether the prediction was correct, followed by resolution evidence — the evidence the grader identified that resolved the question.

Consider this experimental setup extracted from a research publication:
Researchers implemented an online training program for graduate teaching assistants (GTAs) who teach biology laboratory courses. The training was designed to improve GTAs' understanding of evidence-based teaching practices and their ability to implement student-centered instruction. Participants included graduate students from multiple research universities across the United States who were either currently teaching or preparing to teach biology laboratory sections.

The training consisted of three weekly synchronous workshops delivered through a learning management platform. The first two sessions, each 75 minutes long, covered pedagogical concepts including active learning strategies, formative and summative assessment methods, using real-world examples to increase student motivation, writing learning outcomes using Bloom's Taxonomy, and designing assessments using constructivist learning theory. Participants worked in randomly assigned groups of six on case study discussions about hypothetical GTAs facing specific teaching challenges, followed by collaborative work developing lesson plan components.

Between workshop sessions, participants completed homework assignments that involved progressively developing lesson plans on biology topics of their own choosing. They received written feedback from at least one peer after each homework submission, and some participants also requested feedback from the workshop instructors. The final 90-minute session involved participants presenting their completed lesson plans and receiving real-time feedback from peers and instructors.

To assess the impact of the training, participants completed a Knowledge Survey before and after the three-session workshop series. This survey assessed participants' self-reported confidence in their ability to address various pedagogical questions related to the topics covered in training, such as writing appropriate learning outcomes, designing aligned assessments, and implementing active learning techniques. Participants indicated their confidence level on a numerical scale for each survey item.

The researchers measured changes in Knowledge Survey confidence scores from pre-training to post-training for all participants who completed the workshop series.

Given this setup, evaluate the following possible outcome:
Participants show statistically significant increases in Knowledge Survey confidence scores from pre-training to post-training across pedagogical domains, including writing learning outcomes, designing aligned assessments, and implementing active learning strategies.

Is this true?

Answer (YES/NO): YES